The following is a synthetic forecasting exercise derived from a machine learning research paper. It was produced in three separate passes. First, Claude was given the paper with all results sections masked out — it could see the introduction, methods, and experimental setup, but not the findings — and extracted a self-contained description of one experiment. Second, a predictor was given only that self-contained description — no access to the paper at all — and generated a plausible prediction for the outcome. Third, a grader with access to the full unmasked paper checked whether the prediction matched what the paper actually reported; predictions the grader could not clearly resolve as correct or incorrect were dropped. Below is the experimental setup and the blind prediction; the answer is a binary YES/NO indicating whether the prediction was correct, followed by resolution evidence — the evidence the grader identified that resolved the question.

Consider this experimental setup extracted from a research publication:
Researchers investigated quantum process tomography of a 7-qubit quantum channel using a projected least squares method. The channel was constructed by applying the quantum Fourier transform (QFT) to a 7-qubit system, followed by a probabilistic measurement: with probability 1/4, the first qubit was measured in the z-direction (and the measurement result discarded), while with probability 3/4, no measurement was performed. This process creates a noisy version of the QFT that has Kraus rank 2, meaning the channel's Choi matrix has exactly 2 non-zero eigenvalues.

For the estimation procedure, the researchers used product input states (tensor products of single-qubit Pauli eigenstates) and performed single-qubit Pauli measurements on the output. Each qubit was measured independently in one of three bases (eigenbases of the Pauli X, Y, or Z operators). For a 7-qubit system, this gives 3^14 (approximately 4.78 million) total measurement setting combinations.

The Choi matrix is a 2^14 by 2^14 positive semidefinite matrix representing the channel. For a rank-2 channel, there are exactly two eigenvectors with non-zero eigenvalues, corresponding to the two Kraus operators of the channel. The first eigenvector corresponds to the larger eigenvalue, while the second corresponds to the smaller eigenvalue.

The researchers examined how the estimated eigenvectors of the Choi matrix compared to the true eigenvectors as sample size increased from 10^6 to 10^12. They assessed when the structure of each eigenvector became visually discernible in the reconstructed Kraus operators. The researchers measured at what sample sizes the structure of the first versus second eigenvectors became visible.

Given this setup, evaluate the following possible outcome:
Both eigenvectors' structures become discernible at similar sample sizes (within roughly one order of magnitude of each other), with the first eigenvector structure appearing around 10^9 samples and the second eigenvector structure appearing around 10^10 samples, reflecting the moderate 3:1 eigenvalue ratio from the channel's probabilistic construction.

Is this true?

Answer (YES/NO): NO